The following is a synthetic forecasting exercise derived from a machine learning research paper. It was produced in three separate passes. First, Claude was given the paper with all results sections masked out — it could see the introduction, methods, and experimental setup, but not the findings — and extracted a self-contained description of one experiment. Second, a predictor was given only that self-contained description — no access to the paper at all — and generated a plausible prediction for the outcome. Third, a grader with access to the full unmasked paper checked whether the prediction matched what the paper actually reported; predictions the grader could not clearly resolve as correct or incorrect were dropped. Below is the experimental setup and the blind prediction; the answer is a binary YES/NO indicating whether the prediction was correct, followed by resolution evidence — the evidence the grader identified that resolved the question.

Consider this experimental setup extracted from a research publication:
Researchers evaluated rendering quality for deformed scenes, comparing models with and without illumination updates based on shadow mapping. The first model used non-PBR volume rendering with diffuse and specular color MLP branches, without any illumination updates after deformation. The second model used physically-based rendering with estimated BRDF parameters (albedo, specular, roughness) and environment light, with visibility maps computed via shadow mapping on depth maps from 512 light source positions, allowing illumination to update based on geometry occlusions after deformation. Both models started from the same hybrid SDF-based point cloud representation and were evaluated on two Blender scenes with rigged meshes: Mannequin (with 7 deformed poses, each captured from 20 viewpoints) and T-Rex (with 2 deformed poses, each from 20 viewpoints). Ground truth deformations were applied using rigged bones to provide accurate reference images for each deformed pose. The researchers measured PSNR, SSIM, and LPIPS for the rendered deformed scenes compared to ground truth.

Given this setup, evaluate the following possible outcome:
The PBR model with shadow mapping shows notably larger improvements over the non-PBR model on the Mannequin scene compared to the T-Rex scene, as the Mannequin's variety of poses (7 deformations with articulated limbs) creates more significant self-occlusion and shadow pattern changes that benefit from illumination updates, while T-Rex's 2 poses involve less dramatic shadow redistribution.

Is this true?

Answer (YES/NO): YES